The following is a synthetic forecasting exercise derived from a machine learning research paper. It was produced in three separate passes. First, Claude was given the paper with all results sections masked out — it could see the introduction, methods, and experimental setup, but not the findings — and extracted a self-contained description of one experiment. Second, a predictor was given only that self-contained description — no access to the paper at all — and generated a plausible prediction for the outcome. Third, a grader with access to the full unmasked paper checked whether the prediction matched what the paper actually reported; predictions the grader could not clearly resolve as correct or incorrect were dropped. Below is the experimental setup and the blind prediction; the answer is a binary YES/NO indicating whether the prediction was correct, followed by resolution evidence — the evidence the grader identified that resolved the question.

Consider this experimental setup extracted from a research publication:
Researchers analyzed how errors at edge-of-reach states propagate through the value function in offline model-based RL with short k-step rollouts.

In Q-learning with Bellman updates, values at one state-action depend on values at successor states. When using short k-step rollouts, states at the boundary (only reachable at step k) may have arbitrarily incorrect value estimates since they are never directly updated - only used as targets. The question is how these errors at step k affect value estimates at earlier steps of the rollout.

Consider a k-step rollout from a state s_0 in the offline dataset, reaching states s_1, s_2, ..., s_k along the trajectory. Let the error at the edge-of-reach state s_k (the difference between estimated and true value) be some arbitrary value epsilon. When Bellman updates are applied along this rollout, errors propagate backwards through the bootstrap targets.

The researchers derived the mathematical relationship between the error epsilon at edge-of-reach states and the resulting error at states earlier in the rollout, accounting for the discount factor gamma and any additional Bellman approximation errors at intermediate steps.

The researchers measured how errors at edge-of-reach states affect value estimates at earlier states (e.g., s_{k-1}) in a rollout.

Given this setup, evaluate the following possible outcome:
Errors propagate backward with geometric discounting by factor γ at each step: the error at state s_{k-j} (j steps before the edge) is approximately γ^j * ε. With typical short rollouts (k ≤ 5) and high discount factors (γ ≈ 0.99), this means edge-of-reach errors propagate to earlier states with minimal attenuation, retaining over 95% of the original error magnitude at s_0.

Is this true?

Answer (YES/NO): NO